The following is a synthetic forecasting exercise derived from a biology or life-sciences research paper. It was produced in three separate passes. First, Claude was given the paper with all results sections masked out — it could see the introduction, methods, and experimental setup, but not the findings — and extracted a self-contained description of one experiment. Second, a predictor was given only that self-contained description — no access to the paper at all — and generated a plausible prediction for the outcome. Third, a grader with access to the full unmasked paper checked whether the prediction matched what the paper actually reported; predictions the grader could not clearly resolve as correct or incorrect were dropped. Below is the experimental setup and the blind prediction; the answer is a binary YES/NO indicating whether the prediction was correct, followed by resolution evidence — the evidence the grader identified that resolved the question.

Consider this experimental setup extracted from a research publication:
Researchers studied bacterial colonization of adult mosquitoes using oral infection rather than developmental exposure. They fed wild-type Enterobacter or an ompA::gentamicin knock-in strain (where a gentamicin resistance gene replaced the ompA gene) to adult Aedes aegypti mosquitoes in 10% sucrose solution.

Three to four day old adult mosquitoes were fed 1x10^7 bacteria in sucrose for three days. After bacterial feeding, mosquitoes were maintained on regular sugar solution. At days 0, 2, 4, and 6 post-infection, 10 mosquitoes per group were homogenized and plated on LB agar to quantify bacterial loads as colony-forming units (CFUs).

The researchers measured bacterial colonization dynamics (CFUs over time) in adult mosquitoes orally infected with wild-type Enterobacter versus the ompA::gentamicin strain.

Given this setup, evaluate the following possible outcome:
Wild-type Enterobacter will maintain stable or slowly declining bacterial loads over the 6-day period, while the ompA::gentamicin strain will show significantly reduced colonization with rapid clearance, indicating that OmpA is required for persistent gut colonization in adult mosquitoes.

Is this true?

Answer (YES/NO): NO